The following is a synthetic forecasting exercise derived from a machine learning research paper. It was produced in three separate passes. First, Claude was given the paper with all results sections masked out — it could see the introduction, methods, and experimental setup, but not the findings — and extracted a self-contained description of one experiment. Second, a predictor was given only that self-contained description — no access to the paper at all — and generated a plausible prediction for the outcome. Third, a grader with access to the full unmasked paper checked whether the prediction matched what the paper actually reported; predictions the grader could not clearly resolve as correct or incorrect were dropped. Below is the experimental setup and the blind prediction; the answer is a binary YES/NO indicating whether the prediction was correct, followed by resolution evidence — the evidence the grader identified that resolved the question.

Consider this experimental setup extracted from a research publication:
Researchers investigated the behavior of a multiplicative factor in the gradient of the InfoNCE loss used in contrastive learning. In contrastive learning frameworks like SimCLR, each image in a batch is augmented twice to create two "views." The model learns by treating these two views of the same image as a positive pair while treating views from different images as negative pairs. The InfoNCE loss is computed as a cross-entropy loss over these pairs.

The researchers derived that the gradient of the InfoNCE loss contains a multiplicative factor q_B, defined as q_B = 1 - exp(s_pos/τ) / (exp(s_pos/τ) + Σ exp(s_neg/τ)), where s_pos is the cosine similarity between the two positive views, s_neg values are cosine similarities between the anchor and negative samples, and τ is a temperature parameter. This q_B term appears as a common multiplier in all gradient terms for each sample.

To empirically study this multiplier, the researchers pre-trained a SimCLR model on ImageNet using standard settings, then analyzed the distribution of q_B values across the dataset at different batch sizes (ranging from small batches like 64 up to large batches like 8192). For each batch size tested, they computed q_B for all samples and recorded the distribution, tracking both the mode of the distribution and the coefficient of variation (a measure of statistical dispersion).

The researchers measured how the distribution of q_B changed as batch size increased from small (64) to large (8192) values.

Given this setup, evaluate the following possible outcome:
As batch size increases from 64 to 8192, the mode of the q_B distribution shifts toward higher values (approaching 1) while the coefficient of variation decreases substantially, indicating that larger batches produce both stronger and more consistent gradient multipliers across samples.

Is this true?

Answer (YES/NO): YES